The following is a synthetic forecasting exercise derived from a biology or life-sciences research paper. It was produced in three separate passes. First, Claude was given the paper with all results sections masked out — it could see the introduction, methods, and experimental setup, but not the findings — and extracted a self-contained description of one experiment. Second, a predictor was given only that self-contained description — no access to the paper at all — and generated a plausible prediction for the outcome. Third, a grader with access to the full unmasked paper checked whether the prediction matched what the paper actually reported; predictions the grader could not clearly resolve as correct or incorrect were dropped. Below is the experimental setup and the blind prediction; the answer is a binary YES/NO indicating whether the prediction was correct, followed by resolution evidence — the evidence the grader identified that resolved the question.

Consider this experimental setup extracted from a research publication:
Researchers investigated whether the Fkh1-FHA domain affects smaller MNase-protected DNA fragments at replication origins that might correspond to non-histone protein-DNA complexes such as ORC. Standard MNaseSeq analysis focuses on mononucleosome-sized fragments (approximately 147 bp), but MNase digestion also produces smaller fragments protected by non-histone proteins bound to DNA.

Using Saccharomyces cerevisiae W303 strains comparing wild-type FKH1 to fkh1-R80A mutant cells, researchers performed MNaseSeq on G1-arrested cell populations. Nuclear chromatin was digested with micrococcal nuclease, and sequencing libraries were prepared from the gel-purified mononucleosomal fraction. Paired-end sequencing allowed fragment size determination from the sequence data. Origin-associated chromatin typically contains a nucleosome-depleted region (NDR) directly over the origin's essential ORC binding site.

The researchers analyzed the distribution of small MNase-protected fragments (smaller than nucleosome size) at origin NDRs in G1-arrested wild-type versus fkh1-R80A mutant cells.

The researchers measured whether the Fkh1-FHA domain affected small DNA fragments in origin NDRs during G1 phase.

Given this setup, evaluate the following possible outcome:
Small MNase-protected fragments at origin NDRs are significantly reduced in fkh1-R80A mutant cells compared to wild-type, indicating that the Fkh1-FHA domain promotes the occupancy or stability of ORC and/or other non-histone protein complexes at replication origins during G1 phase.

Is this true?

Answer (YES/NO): YES